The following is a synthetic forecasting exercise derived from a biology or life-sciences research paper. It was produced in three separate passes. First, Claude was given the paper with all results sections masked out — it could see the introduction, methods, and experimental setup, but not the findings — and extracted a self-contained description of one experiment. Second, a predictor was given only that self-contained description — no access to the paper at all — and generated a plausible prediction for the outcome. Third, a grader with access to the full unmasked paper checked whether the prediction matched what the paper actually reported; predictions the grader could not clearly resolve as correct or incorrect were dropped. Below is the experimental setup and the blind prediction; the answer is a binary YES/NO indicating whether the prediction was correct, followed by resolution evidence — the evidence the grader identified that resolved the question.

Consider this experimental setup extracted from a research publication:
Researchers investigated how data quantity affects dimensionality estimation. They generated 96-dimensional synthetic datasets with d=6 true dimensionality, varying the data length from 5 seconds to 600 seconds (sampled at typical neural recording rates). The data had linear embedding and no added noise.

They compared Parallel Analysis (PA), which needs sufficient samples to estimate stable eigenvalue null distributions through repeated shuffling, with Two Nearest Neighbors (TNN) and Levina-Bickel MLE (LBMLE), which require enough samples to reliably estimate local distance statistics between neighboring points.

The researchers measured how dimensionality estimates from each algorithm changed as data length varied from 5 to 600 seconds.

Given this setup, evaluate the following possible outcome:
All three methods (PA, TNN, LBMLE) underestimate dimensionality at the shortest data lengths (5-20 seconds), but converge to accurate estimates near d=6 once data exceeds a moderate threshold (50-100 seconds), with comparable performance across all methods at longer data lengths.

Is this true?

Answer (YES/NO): NO